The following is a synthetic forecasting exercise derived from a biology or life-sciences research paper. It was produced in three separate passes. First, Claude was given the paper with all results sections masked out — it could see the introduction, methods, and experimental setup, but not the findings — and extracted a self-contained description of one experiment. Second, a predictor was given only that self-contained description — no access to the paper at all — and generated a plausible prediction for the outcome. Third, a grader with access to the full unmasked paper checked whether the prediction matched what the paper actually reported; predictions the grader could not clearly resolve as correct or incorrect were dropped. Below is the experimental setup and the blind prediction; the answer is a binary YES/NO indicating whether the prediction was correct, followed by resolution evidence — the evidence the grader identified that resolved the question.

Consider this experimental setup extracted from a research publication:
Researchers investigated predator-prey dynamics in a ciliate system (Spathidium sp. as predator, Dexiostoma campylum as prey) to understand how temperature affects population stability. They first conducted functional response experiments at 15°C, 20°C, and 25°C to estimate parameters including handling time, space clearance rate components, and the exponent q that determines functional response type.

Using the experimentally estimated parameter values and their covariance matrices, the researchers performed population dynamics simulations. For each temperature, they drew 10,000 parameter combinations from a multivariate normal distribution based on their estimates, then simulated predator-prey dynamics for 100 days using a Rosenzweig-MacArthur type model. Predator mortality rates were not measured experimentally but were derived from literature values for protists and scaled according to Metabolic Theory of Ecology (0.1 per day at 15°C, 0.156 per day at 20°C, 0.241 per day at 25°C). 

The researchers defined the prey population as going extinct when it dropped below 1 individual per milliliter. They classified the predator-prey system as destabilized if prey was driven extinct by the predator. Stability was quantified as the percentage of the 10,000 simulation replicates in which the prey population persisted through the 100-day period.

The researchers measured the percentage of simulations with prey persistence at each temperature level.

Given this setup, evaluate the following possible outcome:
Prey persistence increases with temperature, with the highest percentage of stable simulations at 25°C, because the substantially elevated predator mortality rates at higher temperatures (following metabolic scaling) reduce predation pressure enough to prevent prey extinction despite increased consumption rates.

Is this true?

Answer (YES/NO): NO